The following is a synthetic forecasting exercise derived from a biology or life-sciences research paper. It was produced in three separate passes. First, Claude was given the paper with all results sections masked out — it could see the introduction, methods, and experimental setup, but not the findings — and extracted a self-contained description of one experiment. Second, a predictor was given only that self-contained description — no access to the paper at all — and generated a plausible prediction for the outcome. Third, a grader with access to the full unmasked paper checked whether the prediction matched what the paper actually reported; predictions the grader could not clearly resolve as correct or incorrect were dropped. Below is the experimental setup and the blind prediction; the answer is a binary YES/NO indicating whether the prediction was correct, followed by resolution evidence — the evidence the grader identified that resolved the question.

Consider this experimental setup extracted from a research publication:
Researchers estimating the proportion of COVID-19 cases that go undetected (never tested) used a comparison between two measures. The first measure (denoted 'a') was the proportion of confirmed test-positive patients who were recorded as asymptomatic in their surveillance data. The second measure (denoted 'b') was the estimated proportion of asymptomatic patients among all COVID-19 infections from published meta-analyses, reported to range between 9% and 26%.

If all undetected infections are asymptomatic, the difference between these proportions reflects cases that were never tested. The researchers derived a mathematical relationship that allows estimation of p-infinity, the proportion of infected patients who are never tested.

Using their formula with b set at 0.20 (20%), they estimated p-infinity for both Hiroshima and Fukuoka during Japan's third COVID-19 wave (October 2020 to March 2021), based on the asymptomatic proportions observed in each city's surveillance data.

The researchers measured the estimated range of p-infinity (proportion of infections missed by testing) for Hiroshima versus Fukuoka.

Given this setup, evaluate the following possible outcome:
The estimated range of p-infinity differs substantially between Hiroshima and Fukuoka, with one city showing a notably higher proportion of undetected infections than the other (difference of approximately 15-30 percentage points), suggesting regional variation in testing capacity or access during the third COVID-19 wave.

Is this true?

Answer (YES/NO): NO